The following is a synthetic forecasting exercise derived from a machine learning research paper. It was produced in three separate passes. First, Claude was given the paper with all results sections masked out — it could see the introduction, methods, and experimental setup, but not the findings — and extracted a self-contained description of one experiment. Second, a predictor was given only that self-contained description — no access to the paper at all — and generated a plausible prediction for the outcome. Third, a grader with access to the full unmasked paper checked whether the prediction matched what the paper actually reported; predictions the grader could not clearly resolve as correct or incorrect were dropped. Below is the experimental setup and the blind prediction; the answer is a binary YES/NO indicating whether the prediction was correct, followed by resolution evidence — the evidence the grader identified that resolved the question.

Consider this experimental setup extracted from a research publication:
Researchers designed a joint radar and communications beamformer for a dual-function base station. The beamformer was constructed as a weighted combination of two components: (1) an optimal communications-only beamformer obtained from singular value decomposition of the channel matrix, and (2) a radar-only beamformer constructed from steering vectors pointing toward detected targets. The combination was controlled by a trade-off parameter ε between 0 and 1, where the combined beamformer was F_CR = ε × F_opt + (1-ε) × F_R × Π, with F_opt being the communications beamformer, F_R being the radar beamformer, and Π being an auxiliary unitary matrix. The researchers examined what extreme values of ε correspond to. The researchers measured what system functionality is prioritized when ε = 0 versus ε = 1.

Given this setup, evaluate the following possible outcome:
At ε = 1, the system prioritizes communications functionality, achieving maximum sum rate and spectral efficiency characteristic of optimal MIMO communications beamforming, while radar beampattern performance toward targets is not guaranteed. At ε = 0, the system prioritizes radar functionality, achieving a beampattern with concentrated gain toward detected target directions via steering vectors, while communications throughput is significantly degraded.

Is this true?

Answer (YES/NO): YES